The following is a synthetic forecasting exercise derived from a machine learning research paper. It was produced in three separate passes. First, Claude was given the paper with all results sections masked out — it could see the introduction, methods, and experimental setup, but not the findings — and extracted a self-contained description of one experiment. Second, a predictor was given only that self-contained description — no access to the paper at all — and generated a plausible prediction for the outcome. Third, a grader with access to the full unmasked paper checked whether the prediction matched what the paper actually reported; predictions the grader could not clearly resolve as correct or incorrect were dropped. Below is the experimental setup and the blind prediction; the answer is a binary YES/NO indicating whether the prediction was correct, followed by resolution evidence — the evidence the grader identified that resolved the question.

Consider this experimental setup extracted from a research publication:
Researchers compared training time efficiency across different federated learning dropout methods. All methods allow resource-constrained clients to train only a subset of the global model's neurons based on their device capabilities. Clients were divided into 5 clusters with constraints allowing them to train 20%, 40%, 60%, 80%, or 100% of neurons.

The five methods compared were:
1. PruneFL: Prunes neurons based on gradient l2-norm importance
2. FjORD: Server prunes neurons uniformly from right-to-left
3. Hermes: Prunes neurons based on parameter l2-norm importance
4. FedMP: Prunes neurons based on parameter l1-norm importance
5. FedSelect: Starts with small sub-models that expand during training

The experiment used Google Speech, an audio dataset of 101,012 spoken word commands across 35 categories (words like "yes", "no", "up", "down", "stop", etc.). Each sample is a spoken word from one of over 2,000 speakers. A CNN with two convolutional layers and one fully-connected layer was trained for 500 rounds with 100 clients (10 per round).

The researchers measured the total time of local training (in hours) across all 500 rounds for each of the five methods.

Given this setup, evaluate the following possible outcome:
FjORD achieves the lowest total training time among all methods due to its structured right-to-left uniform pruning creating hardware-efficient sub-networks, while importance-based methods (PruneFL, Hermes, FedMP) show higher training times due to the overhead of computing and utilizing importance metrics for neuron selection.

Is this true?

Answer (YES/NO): YES